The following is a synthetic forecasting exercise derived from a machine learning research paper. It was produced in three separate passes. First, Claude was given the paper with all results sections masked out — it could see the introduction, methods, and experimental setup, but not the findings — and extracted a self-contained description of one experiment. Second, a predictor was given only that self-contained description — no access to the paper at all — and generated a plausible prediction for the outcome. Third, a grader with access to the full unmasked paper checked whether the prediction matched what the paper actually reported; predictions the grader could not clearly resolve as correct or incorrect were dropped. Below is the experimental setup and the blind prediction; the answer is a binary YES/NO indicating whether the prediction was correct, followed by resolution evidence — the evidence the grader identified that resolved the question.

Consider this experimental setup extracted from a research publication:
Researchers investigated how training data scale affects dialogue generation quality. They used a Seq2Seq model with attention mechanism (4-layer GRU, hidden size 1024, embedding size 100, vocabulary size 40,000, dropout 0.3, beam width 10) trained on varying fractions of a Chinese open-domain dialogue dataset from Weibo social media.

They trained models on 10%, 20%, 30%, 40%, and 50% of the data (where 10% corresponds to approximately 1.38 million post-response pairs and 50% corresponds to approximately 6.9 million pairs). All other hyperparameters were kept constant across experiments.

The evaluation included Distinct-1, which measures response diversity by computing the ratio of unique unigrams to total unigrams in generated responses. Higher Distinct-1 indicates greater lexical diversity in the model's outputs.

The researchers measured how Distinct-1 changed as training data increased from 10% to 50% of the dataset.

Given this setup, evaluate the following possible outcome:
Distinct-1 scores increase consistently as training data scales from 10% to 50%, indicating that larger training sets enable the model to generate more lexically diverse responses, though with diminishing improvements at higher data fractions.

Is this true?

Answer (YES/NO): NO